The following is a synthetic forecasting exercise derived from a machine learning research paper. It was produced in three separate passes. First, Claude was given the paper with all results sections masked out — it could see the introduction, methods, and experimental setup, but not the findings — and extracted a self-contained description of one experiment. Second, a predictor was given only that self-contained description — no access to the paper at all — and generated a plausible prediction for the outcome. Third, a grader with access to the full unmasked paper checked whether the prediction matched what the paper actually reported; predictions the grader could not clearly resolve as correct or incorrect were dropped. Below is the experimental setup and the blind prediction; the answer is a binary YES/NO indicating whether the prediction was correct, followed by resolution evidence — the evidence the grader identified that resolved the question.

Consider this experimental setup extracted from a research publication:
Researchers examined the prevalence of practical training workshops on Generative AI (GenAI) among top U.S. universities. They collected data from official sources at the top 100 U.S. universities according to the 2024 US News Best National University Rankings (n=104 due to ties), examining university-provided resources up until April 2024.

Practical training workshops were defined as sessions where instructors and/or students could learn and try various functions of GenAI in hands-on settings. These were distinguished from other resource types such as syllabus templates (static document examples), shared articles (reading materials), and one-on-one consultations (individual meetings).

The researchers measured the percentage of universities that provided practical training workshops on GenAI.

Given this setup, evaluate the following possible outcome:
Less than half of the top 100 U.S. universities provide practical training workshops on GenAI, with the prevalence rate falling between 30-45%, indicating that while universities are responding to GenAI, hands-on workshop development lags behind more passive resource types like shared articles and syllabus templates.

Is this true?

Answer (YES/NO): YES